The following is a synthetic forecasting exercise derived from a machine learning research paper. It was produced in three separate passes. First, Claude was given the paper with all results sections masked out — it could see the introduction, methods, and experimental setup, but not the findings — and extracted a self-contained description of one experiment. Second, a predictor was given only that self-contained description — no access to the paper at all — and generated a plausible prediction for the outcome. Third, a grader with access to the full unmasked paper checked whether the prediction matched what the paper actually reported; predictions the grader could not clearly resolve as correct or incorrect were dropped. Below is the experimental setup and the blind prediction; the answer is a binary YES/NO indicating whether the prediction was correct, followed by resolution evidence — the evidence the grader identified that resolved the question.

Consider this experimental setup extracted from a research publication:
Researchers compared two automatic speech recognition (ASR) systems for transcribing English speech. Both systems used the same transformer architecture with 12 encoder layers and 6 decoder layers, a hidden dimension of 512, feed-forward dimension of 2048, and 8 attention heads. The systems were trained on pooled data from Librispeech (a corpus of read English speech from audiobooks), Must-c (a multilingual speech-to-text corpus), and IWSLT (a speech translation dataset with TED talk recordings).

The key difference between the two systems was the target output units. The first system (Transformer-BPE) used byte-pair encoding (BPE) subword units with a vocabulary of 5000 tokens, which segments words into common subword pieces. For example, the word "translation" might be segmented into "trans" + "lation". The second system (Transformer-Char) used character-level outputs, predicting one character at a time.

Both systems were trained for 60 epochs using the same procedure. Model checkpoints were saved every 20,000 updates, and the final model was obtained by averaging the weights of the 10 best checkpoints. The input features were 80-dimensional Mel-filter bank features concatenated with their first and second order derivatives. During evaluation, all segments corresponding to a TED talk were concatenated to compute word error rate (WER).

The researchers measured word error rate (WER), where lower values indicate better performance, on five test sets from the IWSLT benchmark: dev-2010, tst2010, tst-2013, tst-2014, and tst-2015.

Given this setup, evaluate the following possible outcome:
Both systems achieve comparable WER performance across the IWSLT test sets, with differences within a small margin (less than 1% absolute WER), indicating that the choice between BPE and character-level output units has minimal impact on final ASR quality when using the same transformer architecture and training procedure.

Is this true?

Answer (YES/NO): NO